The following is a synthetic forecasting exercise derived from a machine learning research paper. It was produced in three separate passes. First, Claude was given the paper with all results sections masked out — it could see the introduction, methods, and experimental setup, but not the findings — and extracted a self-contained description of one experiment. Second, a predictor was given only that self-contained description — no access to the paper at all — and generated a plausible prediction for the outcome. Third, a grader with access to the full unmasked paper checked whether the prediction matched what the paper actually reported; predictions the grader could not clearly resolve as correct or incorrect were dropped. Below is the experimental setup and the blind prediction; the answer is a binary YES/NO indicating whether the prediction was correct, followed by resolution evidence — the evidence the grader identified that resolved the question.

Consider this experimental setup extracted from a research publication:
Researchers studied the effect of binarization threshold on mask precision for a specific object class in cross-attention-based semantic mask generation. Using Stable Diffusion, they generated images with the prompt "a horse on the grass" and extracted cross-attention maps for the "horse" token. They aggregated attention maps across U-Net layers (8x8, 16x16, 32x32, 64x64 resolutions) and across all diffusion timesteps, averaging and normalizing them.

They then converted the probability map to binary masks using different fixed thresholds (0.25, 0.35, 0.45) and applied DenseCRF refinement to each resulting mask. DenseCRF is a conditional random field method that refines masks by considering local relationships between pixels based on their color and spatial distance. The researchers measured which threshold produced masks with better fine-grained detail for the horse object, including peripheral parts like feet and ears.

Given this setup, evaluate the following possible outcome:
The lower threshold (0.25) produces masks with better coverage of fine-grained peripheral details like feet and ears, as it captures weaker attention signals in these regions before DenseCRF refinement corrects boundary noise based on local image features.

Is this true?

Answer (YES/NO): NO